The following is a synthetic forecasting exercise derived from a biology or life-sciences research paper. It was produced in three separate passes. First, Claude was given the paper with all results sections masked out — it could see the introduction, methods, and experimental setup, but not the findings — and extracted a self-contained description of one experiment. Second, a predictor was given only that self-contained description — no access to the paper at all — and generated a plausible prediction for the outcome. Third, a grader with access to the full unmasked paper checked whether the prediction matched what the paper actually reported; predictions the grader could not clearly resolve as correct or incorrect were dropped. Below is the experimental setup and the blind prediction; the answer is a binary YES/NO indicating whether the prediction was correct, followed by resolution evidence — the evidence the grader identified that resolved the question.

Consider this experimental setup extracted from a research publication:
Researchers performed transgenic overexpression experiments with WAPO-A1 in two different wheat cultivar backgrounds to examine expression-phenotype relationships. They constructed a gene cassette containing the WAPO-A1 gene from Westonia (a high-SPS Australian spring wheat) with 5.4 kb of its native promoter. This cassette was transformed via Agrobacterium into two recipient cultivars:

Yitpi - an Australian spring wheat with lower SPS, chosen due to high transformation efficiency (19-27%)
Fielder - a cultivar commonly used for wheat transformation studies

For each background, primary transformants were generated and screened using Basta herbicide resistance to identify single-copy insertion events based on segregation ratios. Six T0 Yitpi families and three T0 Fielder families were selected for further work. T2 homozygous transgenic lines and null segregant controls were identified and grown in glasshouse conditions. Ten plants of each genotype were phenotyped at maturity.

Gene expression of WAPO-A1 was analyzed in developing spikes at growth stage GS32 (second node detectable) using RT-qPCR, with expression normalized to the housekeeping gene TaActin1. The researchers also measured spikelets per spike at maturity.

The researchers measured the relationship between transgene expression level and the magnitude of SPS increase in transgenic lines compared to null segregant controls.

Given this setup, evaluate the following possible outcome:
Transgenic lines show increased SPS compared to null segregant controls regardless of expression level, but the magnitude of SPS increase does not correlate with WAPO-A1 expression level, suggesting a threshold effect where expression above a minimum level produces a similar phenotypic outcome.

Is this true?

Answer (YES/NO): NO